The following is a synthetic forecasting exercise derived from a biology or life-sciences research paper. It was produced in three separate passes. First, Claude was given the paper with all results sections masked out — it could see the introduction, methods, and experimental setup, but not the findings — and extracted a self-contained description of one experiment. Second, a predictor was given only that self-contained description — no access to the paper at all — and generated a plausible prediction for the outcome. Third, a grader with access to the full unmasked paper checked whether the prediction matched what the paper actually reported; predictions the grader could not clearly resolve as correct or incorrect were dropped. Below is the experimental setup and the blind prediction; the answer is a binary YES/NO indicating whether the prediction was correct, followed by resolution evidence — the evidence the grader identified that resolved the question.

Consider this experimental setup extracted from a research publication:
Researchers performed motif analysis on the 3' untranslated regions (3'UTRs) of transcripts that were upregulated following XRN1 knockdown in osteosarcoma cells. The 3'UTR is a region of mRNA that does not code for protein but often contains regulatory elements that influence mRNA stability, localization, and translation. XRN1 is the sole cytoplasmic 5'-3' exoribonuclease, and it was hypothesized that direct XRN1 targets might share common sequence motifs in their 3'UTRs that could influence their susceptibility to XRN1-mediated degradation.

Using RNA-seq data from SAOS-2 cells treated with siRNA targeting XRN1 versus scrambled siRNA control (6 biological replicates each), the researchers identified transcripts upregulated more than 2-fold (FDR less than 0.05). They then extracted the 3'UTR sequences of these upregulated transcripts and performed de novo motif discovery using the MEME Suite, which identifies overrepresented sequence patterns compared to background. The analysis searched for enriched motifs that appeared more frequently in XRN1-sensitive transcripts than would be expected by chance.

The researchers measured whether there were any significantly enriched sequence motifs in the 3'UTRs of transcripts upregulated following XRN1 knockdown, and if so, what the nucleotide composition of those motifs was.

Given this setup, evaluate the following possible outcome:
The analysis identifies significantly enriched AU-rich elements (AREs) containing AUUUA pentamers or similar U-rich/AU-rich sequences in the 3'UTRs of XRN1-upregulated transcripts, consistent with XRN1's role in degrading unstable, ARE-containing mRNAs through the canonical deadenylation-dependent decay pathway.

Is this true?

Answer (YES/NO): NO